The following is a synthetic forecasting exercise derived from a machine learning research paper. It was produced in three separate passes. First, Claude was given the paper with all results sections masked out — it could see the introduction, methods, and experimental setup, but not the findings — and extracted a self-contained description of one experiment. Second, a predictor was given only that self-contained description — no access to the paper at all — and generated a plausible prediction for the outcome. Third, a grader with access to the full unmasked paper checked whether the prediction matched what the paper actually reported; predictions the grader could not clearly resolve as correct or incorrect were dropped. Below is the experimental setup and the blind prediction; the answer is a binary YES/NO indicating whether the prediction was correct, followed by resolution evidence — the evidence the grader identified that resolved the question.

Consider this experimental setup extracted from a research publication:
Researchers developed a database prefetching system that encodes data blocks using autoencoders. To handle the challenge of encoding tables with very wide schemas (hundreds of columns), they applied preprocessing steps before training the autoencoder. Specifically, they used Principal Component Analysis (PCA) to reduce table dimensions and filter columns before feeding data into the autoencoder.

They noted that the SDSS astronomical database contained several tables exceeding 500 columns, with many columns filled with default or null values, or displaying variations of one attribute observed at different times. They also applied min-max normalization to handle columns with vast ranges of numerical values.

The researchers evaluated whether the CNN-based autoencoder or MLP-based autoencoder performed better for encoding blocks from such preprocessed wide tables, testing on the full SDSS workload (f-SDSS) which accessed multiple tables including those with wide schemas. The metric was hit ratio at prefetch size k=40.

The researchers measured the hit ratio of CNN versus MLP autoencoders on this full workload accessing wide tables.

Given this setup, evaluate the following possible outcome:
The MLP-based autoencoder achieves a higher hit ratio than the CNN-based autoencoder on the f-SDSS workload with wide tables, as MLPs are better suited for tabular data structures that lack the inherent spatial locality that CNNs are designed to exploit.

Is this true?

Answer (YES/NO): YES